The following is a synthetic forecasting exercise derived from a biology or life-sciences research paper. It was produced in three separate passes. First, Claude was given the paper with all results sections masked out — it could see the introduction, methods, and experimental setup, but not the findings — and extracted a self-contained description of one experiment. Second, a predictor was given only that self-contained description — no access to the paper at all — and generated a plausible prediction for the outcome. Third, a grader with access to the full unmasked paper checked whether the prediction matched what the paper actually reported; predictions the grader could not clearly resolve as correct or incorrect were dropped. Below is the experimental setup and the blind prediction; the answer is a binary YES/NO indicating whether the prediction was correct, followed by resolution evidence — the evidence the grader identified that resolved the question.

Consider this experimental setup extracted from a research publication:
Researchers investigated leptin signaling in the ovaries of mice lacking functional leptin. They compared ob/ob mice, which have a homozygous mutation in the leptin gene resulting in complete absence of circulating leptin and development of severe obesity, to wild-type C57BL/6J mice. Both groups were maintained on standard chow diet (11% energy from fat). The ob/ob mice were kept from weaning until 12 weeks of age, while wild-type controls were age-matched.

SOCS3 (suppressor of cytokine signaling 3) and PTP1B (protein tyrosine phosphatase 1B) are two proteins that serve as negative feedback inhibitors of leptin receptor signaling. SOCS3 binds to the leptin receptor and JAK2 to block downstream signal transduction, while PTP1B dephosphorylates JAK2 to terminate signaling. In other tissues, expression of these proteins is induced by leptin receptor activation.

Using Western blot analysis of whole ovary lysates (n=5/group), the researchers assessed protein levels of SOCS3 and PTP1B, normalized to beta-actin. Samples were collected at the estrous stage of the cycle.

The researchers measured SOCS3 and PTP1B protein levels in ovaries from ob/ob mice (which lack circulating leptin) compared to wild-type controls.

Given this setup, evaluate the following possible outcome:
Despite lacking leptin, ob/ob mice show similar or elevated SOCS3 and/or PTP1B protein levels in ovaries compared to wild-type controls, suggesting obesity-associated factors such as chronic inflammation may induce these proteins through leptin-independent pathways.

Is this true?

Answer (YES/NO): NO